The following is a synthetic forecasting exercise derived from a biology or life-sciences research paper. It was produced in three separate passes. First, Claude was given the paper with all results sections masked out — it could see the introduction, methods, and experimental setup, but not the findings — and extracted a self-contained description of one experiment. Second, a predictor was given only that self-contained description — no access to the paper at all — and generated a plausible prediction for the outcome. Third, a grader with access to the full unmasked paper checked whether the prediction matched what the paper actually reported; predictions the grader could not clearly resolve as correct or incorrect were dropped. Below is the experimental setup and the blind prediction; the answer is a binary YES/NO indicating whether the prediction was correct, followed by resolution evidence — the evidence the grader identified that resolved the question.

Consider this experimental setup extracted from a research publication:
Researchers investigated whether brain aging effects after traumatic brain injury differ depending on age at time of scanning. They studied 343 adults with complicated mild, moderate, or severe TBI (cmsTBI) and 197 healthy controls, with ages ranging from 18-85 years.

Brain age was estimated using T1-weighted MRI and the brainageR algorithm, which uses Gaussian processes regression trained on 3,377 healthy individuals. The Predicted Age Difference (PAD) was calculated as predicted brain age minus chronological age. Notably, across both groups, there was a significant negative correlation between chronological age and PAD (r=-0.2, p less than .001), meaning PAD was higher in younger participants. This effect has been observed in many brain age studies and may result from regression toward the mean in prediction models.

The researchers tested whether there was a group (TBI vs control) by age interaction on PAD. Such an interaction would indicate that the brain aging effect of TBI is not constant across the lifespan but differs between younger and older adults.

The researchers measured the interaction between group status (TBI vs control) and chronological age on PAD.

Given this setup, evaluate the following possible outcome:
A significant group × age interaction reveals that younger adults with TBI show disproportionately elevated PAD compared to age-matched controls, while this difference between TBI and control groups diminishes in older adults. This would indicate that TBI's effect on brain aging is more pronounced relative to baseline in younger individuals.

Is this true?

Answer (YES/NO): YES